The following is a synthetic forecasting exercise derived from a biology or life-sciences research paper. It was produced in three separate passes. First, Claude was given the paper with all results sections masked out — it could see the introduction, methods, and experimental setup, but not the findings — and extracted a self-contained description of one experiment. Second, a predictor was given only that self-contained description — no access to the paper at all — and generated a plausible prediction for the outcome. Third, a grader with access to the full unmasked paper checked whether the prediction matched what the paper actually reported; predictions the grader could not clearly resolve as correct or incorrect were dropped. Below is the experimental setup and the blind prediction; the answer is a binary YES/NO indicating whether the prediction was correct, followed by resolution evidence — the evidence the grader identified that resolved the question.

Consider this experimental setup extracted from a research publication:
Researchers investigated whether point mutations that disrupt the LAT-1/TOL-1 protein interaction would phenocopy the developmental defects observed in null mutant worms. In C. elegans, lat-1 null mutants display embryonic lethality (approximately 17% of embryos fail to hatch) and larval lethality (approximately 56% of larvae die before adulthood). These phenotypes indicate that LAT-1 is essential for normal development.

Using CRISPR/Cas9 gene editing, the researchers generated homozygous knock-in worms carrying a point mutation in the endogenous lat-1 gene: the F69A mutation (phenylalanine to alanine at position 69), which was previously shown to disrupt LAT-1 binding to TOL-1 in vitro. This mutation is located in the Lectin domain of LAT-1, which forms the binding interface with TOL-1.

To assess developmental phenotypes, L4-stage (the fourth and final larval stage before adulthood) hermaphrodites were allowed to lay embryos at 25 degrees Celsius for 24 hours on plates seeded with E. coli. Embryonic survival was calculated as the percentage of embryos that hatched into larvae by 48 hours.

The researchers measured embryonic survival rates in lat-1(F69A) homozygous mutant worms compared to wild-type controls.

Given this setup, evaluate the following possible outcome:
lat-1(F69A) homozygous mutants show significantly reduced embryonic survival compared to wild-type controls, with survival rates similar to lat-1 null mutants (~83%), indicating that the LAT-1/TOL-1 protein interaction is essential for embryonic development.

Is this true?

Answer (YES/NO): NO